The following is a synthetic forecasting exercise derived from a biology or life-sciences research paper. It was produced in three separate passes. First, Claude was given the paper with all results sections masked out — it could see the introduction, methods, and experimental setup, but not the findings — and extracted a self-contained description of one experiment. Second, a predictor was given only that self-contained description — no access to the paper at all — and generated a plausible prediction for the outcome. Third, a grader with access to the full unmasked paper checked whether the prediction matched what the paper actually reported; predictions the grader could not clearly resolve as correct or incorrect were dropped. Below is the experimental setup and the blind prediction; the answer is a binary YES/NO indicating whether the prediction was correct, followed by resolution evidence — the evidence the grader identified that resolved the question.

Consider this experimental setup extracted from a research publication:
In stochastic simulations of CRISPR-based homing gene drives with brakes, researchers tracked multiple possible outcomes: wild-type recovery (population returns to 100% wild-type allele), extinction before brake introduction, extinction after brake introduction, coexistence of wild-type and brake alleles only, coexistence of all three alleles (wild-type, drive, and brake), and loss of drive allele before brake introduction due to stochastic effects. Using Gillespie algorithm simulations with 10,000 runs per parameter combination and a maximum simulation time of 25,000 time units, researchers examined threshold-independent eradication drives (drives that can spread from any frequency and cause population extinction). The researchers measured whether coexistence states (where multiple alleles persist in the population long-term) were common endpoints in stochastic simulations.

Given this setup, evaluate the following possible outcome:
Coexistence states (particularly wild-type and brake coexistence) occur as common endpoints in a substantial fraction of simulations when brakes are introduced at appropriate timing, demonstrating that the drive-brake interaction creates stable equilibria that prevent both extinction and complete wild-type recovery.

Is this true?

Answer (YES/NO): NO